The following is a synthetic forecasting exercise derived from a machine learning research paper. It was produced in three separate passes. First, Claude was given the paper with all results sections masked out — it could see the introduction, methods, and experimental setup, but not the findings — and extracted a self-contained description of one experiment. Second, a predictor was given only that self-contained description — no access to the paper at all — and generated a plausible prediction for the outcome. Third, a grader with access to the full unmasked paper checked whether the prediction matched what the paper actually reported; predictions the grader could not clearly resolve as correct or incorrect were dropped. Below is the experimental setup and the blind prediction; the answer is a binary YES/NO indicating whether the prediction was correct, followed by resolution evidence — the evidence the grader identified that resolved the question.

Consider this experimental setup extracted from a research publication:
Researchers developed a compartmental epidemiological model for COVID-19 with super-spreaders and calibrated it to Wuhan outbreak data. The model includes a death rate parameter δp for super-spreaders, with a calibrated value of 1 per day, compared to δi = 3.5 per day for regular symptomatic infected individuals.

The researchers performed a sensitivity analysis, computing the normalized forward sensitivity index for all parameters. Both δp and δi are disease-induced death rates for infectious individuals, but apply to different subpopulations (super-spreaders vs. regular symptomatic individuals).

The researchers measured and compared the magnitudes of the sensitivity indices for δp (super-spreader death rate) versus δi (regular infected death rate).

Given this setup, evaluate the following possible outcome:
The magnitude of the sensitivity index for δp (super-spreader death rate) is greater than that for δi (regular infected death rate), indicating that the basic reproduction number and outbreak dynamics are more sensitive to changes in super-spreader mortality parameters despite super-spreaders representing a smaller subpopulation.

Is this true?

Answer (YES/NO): NO